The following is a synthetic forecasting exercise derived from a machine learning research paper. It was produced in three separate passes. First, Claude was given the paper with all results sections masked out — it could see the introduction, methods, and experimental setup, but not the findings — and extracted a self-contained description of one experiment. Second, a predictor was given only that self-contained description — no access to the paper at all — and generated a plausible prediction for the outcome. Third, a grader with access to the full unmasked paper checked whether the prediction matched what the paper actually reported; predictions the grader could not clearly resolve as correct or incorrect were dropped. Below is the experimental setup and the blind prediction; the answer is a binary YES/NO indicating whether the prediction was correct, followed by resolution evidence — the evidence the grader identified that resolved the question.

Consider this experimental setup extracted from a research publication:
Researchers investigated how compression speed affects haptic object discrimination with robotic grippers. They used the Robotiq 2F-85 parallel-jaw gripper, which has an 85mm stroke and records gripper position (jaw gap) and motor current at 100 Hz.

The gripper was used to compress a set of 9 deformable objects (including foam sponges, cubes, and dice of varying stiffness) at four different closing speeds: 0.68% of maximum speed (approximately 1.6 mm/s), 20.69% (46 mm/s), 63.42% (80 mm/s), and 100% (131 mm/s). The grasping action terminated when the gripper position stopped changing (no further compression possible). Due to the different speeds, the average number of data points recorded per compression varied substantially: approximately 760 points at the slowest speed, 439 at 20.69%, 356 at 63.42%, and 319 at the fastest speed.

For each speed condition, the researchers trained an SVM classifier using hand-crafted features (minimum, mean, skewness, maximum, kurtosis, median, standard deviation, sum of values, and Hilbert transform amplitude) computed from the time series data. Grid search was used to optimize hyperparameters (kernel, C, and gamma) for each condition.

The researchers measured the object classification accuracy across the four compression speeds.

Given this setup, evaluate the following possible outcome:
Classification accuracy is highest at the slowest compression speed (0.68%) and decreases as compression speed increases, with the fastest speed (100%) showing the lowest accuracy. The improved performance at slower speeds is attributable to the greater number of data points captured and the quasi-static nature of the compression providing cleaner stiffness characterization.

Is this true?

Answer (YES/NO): NO